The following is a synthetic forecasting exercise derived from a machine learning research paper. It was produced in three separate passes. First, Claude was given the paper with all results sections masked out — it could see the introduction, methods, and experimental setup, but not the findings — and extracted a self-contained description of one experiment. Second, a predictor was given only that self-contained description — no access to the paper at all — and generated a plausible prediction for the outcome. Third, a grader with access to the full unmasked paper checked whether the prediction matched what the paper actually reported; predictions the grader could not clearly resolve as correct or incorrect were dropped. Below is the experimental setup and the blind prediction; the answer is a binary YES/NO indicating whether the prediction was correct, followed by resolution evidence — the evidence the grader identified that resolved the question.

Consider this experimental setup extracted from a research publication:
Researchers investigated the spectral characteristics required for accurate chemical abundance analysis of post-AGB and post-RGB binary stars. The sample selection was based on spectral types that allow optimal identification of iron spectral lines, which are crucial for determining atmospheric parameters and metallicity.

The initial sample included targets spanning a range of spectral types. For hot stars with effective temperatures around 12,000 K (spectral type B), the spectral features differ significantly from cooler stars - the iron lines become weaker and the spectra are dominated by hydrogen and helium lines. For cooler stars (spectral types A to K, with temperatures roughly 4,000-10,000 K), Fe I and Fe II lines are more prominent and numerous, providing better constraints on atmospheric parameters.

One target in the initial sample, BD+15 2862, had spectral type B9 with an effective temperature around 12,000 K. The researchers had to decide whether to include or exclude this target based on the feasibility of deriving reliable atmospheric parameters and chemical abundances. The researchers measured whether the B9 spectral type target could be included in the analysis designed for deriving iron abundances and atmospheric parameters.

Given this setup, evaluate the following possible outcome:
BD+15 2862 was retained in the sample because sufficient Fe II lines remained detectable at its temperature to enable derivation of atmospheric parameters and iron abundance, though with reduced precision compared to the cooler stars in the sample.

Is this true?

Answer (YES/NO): NO